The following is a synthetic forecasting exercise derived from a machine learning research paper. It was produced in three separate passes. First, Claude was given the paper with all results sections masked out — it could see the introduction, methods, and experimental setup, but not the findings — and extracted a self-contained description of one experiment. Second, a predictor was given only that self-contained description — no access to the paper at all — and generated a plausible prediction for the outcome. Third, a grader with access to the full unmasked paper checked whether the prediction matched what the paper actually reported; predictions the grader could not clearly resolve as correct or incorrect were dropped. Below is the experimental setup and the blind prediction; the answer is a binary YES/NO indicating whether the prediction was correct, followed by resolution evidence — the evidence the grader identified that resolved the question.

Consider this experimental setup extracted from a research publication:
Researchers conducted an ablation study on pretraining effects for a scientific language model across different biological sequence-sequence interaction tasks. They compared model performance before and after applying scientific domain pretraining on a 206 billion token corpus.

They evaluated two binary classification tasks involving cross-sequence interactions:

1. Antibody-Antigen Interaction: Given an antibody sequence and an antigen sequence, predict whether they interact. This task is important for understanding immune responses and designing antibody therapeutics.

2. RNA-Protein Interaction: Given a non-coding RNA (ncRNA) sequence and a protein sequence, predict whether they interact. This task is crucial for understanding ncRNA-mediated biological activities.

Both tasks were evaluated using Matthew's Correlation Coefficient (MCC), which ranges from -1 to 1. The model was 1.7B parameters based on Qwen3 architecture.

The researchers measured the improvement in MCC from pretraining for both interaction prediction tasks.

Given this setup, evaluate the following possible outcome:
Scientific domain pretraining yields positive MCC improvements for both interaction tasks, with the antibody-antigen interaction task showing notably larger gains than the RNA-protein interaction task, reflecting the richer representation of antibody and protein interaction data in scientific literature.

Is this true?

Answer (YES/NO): NO